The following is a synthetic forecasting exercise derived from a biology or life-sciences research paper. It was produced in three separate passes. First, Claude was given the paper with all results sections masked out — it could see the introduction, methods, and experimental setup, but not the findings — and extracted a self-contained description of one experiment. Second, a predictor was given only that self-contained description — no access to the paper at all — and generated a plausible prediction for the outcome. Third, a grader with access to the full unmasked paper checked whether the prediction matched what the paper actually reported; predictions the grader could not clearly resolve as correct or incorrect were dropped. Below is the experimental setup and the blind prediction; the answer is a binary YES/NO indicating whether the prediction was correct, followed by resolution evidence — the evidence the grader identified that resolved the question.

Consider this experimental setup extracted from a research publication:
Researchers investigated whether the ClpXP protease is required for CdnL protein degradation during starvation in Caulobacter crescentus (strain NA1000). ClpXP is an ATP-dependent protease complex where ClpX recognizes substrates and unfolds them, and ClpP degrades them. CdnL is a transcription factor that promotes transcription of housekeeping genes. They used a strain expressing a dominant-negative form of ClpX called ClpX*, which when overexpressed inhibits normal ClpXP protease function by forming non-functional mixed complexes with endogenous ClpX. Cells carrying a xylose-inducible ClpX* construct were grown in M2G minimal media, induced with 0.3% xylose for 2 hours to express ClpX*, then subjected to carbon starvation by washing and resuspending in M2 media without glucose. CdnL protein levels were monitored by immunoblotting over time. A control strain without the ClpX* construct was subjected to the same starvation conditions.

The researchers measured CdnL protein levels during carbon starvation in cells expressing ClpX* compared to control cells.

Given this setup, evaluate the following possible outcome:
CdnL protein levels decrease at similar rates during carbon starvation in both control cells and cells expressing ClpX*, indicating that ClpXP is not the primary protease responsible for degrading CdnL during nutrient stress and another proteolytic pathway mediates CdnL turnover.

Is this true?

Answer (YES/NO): NO